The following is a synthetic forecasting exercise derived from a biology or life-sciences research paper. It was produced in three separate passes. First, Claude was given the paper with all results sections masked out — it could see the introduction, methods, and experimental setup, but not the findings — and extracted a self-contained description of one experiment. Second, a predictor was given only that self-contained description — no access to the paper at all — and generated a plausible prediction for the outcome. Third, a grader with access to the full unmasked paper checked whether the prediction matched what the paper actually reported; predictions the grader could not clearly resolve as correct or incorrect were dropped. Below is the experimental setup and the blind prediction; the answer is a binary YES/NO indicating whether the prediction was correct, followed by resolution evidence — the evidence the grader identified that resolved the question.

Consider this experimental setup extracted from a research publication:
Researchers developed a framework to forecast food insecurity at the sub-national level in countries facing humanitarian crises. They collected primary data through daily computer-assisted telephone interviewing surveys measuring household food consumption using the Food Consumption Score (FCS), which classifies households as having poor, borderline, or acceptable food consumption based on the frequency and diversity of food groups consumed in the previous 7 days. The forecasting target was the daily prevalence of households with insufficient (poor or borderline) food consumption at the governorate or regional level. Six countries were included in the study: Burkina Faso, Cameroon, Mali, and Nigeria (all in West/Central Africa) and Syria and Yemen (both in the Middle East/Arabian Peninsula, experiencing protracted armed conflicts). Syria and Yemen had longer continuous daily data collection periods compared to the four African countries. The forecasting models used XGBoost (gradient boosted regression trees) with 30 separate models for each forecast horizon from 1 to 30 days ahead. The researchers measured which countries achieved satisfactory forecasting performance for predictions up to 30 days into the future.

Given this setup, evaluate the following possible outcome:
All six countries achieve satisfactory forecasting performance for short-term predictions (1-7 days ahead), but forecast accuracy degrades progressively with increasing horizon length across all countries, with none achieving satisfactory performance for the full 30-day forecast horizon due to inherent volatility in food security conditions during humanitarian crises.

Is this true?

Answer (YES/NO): NO